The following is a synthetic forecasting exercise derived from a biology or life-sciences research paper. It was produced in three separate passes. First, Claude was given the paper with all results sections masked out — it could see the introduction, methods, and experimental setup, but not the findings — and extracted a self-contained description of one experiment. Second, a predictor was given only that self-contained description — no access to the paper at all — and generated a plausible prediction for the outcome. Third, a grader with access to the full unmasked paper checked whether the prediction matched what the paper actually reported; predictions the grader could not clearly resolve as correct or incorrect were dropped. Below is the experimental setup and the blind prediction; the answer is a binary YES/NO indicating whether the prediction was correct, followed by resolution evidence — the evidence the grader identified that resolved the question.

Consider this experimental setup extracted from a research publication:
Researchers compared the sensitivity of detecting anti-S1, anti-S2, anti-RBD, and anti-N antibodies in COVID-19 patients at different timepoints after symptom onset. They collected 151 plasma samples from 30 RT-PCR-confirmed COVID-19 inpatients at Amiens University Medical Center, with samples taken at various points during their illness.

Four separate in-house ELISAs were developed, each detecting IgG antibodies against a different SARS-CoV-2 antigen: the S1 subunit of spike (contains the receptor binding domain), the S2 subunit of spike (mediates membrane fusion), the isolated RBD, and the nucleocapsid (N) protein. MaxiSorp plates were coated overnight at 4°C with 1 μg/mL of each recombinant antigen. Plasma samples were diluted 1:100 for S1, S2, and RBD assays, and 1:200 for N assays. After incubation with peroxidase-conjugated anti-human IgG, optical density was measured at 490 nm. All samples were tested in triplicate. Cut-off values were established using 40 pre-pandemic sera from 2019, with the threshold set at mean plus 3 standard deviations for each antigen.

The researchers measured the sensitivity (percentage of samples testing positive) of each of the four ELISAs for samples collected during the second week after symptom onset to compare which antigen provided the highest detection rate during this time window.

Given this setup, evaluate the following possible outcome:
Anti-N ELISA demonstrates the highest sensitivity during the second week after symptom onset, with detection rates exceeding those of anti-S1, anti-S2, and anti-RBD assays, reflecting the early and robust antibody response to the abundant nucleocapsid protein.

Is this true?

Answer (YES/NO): NO